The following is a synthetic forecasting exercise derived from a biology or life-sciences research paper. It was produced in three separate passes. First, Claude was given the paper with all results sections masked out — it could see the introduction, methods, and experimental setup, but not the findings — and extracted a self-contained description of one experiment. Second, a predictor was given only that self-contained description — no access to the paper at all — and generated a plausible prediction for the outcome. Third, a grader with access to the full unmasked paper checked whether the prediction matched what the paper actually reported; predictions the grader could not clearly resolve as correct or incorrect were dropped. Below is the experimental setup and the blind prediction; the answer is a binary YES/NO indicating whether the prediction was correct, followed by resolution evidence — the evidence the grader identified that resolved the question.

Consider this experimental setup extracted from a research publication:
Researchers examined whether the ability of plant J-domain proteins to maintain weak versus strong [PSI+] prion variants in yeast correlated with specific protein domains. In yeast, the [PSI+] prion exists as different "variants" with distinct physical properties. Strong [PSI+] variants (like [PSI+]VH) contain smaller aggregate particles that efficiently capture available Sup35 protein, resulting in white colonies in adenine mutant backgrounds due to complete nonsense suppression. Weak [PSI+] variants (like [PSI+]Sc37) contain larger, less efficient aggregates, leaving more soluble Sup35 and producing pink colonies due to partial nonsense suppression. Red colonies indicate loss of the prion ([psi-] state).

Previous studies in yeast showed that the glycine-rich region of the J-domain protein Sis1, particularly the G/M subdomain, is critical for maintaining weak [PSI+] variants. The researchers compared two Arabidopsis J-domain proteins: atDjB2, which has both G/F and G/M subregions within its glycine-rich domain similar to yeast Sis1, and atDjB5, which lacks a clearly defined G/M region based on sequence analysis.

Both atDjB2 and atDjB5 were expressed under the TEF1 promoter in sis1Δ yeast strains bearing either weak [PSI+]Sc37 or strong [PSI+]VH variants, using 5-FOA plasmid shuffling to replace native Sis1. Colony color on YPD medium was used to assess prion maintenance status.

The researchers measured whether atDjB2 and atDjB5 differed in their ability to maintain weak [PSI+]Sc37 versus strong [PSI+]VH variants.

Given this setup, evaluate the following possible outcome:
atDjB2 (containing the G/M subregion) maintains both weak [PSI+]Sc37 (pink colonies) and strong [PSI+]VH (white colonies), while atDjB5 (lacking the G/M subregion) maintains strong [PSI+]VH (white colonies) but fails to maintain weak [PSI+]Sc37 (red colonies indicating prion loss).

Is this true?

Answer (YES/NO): YES